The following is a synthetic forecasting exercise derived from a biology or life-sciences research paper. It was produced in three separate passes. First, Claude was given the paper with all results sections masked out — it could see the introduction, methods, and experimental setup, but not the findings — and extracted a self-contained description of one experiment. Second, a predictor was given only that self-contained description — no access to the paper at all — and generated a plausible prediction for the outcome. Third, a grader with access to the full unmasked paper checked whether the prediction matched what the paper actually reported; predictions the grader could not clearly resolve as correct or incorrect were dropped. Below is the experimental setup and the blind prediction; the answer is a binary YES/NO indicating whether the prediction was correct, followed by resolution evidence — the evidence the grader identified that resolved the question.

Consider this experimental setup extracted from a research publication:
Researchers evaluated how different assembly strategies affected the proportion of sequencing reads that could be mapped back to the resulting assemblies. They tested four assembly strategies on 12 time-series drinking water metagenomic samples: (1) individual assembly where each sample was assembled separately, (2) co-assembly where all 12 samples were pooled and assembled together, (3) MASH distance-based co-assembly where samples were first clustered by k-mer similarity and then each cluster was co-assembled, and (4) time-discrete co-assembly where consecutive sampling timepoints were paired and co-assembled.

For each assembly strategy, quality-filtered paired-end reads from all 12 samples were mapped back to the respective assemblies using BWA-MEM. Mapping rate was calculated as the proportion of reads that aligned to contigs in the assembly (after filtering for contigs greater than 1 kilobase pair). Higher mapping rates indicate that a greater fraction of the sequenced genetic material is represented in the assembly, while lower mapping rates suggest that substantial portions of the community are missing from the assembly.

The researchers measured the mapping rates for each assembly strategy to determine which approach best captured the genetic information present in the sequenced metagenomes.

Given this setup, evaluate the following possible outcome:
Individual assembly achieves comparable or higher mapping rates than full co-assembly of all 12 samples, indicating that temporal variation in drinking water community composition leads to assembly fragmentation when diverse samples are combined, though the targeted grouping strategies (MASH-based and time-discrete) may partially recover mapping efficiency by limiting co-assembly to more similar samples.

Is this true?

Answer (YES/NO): NO